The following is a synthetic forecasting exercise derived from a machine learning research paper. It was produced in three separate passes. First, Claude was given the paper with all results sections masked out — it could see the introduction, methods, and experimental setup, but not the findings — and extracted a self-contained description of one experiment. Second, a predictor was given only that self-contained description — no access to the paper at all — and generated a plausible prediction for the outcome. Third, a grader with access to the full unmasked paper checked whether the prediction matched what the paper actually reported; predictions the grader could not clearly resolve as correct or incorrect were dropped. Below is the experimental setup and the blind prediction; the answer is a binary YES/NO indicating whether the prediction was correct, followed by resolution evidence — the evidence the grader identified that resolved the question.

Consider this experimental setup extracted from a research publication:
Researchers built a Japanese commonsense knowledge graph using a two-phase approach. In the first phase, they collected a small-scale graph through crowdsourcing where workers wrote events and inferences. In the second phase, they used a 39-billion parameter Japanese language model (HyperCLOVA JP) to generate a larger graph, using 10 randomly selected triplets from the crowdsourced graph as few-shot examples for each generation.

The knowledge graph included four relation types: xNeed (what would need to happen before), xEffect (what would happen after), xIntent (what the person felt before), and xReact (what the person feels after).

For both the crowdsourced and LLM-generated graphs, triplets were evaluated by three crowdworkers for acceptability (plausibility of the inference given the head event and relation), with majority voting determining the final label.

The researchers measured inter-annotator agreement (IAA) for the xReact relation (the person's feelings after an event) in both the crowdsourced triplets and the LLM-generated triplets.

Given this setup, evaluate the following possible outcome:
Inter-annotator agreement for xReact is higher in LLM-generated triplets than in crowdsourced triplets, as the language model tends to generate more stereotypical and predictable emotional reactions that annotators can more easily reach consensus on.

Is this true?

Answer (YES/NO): NO